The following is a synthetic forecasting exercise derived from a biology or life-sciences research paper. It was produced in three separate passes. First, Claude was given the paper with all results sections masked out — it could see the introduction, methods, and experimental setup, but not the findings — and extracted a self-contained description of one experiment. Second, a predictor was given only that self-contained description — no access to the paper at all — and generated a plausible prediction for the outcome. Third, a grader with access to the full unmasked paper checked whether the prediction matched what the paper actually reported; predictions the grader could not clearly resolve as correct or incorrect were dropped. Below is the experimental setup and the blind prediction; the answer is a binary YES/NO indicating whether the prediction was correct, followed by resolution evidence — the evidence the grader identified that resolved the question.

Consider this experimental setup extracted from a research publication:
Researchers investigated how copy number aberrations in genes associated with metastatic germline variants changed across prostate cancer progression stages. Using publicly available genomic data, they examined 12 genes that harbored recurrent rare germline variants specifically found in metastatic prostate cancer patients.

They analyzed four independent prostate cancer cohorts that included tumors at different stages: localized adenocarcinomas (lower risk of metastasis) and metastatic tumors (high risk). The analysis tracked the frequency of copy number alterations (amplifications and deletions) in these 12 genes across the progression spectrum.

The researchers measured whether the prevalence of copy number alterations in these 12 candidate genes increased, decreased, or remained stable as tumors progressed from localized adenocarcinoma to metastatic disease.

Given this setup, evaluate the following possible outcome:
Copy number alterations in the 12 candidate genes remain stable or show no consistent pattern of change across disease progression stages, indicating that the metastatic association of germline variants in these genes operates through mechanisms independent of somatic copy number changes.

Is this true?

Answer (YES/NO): NO